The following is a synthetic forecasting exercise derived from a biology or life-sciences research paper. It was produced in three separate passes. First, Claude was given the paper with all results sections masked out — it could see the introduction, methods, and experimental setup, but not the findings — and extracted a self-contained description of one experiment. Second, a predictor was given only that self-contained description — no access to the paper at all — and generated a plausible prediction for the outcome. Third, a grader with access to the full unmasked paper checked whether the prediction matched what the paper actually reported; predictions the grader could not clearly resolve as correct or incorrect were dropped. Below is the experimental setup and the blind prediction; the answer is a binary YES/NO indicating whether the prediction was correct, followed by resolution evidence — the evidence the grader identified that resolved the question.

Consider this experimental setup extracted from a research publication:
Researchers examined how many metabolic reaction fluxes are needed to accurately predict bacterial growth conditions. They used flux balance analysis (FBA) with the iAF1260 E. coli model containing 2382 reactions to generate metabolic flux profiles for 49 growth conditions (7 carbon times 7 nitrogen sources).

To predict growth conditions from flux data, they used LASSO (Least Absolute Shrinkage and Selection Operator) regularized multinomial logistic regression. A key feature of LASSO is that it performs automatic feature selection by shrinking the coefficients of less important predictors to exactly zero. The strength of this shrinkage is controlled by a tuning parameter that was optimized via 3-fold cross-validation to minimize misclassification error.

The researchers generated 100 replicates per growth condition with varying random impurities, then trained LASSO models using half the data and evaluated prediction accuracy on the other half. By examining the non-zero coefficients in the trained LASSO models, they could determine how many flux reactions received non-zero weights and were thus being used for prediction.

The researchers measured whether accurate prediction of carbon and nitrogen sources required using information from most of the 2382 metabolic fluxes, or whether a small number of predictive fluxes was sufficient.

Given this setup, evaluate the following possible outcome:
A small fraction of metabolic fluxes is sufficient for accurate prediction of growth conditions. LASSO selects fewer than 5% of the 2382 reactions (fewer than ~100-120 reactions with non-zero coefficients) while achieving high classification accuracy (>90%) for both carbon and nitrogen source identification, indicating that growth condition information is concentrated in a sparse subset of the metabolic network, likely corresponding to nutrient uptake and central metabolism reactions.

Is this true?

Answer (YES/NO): YES